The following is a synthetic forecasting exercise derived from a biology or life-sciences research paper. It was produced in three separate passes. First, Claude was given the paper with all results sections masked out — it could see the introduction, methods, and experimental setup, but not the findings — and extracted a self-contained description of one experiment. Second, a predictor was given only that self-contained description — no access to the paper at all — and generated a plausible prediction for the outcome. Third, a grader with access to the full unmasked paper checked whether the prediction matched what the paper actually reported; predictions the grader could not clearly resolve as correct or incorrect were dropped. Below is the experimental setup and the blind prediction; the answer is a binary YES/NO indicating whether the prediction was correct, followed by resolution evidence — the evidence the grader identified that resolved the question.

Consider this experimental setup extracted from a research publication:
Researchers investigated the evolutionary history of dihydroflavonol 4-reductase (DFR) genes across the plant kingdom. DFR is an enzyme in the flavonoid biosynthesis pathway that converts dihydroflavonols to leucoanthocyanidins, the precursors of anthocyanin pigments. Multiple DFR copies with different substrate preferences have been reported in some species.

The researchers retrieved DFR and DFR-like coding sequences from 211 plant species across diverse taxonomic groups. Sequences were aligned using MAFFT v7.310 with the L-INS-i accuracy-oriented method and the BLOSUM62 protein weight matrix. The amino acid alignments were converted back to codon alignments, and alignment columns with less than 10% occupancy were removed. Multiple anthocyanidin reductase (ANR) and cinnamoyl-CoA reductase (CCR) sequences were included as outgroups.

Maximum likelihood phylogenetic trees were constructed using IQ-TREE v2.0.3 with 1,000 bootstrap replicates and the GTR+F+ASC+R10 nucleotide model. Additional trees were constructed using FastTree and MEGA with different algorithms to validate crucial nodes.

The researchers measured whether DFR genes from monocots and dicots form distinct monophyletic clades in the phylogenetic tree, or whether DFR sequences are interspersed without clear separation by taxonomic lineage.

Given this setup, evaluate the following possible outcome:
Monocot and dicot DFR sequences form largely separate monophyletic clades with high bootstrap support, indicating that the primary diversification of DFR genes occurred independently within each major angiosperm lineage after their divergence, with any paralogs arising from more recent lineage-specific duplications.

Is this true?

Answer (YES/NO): NO